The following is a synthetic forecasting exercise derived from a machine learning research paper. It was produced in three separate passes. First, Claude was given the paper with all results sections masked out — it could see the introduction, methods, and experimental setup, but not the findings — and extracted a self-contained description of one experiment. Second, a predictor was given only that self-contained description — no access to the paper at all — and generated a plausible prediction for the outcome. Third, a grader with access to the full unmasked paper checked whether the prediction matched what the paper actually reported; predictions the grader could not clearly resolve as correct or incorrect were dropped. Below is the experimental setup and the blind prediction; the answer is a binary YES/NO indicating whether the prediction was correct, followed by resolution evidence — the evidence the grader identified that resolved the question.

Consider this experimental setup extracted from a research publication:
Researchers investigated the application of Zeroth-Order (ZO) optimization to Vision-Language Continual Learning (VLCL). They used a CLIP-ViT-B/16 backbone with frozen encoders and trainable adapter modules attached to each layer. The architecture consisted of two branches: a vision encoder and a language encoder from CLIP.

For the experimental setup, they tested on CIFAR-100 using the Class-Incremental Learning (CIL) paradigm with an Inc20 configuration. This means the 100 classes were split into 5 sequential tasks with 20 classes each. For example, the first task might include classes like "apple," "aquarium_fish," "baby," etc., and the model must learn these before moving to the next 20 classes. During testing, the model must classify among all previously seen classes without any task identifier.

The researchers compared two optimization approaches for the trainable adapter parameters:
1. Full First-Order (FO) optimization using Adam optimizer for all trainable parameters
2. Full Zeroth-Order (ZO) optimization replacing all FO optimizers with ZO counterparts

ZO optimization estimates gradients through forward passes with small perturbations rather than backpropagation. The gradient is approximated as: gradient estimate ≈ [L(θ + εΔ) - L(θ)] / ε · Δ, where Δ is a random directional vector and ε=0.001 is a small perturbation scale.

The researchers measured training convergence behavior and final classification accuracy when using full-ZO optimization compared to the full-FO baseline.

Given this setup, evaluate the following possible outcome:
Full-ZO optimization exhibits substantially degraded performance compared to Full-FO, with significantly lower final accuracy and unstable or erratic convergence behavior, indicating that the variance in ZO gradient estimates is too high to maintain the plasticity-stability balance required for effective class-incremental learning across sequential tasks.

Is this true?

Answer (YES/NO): YES